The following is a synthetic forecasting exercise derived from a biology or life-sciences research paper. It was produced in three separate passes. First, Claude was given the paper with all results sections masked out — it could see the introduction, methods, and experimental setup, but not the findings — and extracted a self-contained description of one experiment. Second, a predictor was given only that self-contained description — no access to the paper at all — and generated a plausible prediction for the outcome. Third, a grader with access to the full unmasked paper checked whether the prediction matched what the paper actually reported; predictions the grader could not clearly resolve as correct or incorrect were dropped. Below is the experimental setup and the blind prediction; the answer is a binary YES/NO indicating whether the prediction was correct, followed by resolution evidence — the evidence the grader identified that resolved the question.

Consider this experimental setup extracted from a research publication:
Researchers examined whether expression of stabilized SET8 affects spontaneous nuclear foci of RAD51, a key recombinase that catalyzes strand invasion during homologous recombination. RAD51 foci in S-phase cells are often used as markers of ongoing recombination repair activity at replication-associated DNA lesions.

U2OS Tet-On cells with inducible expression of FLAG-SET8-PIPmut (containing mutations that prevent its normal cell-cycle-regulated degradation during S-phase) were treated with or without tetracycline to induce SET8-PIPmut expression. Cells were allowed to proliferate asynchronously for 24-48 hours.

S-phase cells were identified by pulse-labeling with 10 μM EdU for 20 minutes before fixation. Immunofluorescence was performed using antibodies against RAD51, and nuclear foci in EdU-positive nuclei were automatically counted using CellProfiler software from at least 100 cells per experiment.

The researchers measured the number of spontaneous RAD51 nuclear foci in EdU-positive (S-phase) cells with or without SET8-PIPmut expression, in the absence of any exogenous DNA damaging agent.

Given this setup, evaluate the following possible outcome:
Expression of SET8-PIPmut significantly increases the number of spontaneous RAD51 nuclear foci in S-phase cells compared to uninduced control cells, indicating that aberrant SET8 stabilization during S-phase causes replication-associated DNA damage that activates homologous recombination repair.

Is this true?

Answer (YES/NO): NO